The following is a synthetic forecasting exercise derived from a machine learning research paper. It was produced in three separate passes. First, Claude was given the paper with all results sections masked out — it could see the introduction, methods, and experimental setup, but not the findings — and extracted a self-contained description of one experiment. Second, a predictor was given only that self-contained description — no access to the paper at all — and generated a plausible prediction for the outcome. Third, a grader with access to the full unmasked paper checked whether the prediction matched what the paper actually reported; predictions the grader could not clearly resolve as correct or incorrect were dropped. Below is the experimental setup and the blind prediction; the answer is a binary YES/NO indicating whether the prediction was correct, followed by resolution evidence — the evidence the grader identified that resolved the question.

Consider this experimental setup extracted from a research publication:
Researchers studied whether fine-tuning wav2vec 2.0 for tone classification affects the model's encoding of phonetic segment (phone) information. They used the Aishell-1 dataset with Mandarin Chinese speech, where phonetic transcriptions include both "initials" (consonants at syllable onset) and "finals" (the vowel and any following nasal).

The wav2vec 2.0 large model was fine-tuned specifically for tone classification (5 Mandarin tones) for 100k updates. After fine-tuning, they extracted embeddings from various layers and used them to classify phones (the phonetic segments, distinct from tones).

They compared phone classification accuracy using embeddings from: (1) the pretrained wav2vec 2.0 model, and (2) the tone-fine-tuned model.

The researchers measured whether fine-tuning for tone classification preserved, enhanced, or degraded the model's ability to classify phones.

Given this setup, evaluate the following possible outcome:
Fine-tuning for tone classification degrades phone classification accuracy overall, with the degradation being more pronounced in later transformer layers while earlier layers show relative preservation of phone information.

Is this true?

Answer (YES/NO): YES